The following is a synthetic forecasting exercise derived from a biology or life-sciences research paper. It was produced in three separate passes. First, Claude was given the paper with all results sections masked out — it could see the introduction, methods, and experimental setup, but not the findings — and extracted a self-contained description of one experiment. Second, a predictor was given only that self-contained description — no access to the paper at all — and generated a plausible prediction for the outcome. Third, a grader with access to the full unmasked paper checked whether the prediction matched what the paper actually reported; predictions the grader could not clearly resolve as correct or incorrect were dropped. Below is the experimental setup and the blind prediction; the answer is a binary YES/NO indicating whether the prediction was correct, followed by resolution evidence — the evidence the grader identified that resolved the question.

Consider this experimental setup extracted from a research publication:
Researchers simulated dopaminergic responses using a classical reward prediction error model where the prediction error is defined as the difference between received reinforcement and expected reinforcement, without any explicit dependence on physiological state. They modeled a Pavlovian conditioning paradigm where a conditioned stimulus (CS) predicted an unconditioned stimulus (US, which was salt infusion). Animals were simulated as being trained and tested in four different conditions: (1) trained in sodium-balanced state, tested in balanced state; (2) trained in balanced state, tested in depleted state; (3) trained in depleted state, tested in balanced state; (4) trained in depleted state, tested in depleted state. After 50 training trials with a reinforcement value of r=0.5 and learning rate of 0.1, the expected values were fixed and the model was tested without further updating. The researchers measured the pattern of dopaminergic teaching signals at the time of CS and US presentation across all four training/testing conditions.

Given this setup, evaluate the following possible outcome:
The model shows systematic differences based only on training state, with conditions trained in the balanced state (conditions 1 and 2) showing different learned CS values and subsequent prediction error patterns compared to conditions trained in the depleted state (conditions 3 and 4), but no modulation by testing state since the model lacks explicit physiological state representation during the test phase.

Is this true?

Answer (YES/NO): NO